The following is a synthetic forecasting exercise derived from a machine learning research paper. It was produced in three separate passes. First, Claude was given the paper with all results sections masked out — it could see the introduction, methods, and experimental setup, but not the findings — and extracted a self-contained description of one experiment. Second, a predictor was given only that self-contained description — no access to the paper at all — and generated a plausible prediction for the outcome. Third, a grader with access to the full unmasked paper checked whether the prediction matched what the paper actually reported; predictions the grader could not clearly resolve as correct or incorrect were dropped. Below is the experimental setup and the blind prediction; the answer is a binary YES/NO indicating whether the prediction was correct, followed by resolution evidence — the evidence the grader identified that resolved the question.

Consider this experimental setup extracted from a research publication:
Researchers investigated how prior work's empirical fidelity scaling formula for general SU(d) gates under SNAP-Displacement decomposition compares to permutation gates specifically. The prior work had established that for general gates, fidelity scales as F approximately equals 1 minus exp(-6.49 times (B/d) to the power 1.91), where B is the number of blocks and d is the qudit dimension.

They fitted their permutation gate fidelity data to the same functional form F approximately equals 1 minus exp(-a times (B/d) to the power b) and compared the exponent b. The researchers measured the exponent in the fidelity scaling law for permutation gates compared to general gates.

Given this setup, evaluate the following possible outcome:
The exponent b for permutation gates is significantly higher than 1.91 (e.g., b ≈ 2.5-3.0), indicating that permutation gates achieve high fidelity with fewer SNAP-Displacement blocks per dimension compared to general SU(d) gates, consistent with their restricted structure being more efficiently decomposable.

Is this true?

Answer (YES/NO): NO